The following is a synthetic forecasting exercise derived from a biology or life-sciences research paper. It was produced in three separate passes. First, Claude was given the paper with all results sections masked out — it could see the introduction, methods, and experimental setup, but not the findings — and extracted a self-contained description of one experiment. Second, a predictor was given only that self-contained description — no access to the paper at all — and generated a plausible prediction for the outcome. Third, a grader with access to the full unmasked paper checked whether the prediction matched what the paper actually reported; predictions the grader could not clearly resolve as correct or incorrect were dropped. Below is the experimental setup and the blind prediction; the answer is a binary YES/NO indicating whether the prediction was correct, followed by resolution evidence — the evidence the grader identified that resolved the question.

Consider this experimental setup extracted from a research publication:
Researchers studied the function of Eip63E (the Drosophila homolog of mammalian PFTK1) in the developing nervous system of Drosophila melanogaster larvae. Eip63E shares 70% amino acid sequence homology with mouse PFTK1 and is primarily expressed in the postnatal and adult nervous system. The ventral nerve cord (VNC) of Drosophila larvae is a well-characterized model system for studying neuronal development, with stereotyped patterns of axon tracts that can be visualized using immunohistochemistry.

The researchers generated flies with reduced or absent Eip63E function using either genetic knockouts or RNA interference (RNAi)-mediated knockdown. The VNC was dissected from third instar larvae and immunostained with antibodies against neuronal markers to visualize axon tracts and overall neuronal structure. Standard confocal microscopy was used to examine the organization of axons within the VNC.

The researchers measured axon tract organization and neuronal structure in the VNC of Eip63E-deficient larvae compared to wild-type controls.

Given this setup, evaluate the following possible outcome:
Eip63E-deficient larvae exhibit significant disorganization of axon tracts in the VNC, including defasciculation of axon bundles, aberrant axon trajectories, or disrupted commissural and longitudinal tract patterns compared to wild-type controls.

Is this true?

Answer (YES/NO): YES